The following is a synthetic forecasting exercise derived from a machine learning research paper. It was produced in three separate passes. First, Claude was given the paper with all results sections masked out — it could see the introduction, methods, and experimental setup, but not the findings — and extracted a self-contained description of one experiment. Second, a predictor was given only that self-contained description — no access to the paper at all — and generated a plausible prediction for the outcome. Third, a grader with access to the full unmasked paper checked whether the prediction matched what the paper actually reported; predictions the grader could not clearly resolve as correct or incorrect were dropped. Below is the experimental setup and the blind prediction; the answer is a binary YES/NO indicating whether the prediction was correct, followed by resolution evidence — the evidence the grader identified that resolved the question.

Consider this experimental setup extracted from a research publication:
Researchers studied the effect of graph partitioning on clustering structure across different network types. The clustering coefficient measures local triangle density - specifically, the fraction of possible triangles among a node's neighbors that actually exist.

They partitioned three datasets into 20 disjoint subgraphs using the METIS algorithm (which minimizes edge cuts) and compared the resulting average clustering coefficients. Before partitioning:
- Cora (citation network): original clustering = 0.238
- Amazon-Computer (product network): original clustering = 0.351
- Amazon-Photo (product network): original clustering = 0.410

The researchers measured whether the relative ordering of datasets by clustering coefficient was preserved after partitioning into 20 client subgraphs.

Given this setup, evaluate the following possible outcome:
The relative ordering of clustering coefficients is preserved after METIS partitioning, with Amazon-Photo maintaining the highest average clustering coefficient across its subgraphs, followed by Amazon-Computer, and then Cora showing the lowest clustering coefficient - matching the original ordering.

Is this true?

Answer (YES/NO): YES